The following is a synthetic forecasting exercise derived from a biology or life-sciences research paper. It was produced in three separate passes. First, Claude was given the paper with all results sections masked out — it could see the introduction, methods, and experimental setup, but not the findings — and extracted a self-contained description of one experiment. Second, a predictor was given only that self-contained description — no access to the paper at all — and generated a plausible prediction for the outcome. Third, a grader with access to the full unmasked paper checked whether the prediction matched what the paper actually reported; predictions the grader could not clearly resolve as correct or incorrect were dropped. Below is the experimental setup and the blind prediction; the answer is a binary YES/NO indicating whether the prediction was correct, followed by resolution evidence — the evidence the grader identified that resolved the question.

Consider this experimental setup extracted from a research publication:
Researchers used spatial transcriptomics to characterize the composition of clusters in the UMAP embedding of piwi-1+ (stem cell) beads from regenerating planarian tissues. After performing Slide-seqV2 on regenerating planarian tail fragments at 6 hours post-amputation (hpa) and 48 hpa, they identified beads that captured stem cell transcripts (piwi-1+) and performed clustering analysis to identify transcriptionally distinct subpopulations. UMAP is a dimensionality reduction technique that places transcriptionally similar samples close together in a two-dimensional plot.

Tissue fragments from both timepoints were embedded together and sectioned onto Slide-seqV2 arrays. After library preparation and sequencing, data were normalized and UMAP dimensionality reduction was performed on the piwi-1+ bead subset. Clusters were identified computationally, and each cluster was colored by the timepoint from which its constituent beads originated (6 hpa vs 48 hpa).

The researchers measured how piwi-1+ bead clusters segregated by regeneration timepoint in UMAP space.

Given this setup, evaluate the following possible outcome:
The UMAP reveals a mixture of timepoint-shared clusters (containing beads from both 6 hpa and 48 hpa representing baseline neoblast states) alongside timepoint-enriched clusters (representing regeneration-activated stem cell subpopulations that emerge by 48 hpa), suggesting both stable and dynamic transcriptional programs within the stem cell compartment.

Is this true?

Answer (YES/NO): NO